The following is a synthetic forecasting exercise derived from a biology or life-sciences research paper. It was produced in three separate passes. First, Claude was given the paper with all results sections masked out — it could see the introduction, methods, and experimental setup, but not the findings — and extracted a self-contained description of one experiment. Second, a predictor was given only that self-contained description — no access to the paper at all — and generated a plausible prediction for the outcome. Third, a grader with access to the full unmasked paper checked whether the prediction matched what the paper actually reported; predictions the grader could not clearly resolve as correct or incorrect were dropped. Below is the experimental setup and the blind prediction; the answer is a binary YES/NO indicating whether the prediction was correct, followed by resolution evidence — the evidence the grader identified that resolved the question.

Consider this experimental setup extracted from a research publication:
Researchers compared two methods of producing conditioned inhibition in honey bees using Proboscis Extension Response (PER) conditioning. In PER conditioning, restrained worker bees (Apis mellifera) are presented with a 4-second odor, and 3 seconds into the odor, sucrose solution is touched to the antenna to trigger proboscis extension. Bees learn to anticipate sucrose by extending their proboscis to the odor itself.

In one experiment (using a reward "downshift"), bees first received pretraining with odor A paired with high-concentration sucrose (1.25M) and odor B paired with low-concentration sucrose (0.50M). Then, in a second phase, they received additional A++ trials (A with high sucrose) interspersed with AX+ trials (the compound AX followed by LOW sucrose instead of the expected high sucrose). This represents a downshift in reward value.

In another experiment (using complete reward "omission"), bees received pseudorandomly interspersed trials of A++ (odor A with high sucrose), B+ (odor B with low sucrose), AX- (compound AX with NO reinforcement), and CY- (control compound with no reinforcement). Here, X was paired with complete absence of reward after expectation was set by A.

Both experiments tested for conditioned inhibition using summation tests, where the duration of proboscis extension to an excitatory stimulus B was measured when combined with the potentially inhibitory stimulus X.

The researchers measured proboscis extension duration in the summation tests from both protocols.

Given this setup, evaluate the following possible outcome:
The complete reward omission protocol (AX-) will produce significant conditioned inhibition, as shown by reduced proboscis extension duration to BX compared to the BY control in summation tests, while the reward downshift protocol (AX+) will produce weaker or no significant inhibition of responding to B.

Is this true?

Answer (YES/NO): NO